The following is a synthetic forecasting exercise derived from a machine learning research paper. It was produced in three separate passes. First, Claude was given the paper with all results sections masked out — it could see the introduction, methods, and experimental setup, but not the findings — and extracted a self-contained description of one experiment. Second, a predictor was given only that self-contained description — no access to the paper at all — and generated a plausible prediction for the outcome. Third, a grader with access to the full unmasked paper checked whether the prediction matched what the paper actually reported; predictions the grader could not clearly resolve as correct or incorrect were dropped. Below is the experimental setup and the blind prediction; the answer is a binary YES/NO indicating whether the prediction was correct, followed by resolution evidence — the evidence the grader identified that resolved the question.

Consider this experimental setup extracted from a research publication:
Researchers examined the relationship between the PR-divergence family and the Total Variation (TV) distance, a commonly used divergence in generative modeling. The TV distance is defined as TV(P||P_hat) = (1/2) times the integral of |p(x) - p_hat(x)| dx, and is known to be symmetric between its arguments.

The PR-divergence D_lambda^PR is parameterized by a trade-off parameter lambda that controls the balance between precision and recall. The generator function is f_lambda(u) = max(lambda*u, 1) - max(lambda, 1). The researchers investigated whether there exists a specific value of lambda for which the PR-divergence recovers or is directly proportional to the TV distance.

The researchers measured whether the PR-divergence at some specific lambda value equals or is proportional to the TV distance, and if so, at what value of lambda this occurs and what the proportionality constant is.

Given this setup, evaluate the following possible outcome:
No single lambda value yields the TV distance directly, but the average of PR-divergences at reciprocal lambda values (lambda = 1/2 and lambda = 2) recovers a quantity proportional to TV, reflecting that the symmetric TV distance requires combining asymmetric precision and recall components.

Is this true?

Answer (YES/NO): NO